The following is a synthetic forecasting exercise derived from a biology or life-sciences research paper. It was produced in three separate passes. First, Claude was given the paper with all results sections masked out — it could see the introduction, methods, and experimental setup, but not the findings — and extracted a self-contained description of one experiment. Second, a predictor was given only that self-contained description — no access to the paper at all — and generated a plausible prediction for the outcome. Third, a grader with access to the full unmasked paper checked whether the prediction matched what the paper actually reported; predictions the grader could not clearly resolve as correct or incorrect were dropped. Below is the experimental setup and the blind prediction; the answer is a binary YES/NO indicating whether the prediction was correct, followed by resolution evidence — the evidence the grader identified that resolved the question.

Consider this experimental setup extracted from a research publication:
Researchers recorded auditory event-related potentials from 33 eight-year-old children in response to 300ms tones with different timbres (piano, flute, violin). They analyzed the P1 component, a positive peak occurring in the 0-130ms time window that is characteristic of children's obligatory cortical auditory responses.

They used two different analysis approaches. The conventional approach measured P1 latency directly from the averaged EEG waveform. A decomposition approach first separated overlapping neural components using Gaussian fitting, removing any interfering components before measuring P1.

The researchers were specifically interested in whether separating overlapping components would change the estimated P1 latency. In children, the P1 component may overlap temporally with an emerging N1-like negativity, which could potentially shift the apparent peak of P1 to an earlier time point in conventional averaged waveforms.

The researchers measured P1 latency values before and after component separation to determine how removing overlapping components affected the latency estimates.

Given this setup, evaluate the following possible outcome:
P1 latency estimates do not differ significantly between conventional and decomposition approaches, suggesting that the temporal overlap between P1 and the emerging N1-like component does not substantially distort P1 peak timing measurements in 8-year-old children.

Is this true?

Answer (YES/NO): NO